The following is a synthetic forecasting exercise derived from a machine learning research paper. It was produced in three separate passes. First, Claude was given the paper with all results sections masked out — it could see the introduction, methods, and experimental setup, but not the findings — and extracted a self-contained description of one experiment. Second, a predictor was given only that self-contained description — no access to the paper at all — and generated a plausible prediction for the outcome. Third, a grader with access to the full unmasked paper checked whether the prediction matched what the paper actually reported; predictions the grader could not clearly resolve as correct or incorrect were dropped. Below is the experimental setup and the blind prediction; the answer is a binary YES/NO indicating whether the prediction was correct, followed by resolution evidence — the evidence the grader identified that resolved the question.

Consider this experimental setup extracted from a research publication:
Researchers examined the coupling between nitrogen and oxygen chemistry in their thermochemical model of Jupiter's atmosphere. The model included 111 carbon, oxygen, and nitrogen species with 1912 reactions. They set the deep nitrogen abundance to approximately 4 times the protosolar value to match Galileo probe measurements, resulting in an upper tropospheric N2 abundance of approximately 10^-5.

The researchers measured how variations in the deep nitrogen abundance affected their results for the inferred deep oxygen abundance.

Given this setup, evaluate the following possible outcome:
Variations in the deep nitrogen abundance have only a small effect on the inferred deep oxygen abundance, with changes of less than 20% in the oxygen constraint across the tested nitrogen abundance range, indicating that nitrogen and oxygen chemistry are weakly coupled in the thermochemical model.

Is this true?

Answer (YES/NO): YES